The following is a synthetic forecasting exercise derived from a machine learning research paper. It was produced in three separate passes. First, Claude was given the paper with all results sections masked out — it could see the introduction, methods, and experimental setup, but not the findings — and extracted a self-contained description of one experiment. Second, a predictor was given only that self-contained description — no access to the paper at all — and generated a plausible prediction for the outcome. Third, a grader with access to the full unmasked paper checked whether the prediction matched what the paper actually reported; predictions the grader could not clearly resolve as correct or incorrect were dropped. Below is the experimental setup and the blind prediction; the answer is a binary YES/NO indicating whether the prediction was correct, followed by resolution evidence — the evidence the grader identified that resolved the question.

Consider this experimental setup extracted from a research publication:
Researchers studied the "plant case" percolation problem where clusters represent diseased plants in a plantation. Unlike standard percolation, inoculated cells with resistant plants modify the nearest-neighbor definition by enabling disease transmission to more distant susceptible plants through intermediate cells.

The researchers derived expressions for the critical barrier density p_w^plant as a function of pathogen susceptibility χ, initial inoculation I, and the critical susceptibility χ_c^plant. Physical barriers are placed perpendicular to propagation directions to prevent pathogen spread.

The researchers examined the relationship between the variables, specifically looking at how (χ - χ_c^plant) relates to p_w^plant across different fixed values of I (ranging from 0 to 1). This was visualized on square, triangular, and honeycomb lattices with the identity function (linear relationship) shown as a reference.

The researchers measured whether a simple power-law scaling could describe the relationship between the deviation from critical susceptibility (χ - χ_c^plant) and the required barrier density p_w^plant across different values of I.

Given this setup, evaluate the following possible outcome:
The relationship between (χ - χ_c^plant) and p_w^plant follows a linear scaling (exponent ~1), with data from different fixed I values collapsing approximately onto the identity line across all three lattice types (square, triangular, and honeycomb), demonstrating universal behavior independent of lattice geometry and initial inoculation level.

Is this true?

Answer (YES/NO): NO